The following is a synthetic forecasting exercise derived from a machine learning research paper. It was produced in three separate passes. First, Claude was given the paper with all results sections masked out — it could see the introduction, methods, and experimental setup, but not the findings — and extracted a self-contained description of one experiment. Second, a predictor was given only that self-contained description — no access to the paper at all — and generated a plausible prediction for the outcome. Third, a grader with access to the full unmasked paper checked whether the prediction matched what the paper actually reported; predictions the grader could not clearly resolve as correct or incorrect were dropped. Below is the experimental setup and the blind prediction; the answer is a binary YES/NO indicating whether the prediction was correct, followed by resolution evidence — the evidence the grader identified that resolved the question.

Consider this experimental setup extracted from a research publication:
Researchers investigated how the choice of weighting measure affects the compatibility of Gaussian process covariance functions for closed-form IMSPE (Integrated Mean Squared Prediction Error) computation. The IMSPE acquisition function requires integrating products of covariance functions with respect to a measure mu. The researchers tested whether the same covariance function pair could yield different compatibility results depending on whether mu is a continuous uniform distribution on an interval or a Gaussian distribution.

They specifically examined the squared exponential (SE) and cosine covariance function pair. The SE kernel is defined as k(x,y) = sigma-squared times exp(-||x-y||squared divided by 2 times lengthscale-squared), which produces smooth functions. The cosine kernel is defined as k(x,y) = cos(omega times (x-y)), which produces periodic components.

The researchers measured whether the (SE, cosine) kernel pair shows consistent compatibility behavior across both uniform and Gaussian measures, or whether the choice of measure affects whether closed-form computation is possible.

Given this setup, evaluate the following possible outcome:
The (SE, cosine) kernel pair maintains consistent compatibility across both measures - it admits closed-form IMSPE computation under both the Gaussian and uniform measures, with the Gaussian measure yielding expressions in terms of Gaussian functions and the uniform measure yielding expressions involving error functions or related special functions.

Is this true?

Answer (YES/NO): NO